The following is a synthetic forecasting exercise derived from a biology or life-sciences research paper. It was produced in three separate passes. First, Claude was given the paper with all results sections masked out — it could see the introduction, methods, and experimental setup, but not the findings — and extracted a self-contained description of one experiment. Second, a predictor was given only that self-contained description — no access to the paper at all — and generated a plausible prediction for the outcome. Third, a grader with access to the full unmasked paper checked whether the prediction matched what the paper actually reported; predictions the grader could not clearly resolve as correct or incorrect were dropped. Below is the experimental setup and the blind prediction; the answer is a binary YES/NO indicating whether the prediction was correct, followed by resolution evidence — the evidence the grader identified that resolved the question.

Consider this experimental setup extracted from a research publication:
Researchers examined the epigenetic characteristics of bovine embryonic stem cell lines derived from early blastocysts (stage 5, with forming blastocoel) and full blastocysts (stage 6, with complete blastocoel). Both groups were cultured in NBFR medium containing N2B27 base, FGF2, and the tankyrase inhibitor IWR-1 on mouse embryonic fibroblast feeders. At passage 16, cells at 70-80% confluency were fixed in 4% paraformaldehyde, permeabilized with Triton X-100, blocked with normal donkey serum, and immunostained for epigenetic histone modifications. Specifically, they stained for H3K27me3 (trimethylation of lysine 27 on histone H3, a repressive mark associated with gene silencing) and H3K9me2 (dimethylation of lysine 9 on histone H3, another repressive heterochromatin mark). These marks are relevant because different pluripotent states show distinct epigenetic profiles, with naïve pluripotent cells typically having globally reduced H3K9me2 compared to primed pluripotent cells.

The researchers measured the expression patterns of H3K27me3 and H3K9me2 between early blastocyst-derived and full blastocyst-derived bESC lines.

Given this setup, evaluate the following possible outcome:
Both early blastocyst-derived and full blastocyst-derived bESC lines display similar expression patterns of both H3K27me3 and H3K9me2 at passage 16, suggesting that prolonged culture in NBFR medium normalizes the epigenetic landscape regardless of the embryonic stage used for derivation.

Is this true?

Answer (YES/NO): YES